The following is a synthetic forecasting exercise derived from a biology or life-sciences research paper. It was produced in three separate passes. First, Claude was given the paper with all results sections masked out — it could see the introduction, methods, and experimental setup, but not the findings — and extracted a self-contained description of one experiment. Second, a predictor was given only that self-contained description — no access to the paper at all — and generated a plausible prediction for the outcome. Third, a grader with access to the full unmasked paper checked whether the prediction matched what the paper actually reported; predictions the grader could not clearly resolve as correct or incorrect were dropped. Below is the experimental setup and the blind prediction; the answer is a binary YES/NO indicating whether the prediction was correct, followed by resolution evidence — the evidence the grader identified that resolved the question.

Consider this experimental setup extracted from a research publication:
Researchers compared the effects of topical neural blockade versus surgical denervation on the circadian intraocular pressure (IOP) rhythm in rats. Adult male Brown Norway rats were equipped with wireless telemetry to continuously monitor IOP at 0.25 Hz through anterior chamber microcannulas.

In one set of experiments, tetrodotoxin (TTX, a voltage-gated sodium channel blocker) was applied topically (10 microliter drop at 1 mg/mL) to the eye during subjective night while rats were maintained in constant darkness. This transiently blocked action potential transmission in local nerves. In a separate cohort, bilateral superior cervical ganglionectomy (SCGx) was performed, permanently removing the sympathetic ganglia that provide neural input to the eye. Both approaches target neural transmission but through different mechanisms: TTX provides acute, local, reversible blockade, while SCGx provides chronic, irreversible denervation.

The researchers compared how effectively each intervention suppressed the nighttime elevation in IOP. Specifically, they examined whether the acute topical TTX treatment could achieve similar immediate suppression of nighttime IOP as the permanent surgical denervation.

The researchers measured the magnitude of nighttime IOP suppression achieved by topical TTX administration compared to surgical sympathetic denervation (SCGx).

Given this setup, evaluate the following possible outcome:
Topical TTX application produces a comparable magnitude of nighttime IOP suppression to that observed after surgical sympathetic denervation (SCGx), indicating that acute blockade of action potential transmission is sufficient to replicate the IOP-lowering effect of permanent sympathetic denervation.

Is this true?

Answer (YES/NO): YES